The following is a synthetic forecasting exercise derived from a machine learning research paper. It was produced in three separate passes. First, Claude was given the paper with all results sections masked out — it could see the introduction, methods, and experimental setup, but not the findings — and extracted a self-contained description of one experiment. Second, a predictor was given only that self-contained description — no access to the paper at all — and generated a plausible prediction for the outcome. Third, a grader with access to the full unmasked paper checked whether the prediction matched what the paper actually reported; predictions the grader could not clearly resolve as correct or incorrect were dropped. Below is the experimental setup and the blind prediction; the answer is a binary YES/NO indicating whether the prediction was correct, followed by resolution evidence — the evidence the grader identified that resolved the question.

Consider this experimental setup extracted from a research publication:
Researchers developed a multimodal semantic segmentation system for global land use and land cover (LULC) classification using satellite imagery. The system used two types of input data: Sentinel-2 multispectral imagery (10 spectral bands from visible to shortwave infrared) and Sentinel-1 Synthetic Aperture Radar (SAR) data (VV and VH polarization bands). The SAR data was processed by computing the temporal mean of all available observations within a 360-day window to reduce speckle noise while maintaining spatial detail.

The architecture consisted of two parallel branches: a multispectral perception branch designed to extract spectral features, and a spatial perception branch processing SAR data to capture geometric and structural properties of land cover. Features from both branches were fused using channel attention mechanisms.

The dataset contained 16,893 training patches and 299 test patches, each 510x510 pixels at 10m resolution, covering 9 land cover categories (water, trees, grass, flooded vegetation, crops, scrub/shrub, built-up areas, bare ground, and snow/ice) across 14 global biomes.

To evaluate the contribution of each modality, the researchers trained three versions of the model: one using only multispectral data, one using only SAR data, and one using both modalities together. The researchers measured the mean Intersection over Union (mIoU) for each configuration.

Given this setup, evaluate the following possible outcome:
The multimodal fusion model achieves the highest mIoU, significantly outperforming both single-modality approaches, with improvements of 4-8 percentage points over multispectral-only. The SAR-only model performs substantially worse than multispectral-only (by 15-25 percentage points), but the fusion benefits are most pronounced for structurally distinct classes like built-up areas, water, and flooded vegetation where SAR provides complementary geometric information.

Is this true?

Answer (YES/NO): NO